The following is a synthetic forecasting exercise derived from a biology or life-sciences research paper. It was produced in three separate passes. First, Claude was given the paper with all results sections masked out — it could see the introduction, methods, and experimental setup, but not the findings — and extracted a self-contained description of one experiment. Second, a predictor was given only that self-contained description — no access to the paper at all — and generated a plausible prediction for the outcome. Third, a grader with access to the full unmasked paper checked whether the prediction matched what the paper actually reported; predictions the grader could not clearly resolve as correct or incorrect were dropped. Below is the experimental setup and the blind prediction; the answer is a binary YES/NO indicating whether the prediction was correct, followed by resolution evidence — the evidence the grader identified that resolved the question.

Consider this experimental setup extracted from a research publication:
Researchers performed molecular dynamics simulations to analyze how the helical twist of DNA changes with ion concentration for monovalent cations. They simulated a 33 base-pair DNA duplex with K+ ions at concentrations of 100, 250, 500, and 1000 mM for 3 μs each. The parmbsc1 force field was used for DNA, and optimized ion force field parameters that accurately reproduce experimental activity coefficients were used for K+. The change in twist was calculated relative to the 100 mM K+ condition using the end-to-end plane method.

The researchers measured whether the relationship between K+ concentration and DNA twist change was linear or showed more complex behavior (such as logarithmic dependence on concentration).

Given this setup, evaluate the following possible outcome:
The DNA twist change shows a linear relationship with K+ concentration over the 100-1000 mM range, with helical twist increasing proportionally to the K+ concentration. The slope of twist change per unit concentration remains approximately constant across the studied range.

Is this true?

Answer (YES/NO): NO